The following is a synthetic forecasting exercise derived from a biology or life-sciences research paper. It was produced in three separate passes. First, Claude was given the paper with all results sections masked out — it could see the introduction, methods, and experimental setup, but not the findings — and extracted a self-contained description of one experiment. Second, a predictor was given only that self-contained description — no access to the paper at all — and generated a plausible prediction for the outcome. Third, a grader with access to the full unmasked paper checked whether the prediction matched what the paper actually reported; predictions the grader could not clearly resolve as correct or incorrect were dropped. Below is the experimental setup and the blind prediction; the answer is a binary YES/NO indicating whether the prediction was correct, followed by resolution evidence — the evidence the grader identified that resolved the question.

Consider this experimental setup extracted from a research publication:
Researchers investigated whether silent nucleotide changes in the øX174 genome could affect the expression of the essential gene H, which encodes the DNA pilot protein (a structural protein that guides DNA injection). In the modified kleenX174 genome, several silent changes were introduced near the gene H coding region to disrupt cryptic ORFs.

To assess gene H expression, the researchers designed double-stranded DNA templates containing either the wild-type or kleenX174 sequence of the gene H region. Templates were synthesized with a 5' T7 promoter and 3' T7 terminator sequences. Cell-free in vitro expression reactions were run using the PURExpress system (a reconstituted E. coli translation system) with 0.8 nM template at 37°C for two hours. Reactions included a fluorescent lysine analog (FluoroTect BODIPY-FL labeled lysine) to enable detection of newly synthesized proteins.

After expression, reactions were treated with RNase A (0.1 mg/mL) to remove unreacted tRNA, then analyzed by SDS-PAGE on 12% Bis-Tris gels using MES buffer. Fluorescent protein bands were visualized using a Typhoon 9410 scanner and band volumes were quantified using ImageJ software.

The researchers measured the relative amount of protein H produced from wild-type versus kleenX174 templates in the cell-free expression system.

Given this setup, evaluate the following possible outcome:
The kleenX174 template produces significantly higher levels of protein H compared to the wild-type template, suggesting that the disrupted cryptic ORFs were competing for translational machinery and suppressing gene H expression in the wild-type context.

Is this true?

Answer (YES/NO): NO